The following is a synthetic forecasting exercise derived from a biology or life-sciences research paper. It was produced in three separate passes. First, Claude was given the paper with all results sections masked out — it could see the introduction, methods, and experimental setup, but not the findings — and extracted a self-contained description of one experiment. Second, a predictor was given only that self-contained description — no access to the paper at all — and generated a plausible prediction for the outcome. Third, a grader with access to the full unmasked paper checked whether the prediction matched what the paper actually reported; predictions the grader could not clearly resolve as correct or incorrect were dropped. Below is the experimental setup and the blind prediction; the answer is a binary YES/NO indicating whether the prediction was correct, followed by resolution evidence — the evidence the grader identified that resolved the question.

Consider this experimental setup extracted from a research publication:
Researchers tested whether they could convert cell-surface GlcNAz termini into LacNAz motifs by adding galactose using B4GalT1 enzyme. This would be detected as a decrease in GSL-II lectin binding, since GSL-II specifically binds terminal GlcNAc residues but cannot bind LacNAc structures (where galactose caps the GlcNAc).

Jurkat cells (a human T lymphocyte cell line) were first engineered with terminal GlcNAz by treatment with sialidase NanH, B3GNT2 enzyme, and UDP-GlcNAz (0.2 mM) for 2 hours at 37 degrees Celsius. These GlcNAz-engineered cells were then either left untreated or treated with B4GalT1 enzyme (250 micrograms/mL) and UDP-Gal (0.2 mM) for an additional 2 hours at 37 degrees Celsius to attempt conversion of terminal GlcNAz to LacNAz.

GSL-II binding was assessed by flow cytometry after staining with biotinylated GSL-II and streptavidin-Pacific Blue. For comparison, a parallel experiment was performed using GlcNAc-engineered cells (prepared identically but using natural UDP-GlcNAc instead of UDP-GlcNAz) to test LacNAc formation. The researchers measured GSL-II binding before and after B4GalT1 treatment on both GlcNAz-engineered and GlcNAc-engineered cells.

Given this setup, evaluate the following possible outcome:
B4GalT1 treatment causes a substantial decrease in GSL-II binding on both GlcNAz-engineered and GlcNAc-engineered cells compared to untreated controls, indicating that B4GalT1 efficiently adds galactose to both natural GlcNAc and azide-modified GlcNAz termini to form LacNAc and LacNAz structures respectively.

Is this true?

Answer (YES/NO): YES